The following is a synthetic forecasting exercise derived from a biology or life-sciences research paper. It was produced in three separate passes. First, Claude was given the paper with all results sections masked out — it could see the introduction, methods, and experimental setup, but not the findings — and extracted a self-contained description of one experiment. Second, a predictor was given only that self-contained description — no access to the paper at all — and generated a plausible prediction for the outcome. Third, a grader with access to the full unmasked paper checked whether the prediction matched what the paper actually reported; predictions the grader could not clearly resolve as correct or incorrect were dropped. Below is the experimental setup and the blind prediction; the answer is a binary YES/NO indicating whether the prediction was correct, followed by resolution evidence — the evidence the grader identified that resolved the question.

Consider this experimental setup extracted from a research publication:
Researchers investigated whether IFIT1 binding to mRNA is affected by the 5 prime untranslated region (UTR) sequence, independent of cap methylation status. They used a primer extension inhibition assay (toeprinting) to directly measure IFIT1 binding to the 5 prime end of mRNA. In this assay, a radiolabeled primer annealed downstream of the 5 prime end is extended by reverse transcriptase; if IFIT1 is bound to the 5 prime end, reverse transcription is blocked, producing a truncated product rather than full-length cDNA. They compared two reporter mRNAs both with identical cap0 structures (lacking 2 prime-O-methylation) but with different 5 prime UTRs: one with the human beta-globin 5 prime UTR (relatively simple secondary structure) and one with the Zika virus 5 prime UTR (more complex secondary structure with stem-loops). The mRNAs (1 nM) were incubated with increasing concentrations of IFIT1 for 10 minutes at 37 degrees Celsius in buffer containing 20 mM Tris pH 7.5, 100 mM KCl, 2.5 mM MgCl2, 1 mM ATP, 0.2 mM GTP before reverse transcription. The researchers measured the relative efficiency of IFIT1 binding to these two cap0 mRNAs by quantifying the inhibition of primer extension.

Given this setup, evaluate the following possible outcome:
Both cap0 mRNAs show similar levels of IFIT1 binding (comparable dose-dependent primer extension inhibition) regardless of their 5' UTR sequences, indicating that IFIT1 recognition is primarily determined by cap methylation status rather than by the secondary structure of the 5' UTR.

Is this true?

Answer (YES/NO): NO